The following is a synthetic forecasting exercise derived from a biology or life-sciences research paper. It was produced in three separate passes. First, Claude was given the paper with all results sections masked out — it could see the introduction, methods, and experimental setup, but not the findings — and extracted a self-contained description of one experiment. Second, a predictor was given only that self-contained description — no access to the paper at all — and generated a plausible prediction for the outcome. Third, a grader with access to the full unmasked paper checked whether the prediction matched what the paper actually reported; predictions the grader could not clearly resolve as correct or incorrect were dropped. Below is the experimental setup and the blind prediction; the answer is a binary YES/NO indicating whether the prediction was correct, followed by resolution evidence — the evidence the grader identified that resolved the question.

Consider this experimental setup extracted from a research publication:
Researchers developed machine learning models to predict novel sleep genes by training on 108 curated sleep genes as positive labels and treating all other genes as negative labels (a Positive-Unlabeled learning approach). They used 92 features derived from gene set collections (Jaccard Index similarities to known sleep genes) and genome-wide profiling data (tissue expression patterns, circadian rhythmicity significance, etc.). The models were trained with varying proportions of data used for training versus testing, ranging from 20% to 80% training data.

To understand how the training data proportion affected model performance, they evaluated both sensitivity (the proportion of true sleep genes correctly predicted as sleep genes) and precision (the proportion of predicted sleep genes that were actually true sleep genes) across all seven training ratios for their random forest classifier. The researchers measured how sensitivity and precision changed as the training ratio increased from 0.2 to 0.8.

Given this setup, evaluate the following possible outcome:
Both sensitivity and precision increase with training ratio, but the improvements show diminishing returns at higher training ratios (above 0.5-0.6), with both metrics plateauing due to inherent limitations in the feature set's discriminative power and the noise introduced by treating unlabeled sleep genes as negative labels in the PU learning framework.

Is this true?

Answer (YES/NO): NO